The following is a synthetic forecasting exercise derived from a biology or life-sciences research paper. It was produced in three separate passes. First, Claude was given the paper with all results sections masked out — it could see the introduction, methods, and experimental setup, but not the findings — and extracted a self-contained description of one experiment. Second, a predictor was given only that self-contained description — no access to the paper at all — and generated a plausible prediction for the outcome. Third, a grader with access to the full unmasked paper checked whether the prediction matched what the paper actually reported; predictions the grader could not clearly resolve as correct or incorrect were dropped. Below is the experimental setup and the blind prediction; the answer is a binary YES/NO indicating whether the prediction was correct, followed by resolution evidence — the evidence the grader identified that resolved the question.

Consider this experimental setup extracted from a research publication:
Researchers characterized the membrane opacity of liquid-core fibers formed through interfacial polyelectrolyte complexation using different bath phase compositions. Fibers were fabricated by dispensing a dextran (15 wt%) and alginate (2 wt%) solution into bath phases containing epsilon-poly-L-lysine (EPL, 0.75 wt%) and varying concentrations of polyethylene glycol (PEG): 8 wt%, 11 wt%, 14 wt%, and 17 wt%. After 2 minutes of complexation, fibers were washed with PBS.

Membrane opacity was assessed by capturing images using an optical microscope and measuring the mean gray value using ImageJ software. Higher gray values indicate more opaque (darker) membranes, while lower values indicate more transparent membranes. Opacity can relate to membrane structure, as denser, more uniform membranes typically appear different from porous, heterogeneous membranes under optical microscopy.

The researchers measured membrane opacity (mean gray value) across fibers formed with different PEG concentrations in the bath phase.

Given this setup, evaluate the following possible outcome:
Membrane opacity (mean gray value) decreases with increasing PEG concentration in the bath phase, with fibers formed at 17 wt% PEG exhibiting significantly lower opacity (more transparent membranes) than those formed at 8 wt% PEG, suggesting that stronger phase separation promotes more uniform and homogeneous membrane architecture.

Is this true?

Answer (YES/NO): YES